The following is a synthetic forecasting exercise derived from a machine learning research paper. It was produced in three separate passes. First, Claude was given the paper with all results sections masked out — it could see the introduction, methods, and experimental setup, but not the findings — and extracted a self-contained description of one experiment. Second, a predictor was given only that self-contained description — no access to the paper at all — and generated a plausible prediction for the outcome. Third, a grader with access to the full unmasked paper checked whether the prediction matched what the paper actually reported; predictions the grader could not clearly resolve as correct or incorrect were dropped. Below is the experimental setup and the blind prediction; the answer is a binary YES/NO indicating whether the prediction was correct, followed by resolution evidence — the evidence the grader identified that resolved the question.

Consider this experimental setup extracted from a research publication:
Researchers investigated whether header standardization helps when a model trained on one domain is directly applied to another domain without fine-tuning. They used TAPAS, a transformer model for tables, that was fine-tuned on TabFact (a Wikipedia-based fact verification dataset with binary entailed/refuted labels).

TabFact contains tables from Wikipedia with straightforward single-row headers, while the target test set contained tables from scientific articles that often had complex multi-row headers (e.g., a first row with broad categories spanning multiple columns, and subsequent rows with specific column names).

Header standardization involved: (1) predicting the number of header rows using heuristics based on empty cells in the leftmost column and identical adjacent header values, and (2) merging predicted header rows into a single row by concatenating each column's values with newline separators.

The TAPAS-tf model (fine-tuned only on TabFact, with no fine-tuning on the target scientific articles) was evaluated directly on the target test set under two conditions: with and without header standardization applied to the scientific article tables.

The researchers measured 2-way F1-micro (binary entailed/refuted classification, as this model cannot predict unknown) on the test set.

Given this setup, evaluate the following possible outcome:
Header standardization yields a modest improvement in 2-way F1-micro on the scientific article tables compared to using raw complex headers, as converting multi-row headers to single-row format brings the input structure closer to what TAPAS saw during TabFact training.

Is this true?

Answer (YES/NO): YES